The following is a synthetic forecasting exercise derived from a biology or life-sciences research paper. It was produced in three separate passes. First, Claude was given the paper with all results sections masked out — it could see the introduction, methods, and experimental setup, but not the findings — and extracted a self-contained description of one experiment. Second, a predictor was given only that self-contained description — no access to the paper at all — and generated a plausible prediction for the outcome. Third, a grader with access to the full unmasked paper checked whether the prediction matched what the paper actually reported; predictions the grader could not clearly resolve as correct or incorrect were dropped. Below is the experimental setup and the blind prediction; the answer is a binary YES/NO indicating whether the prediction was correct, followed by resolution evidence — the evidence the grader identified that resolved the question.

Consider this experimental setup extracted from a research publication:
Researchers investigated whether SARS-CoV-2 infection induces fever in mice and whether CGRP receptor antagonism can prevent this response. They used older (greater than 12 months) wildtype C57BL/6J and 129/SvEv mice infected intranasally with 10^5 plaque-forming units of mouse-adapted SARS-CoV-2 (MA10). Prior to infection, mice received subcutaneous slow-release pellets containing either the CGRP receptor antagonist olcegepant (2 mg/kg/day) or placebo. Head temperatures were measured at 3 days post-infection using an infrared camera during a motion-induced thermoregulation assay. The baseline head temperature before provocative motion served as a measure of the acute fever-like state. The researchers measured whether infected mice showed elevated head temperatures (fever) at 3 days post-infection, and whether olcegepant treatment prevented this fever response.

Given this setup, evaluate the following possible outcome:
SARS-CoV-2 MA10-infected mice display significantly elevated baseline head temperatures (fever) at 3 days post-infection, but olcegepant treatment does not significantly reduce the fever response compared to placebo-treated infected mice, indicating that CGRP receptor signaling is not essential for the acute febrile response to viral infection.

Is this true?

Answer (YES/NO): YES